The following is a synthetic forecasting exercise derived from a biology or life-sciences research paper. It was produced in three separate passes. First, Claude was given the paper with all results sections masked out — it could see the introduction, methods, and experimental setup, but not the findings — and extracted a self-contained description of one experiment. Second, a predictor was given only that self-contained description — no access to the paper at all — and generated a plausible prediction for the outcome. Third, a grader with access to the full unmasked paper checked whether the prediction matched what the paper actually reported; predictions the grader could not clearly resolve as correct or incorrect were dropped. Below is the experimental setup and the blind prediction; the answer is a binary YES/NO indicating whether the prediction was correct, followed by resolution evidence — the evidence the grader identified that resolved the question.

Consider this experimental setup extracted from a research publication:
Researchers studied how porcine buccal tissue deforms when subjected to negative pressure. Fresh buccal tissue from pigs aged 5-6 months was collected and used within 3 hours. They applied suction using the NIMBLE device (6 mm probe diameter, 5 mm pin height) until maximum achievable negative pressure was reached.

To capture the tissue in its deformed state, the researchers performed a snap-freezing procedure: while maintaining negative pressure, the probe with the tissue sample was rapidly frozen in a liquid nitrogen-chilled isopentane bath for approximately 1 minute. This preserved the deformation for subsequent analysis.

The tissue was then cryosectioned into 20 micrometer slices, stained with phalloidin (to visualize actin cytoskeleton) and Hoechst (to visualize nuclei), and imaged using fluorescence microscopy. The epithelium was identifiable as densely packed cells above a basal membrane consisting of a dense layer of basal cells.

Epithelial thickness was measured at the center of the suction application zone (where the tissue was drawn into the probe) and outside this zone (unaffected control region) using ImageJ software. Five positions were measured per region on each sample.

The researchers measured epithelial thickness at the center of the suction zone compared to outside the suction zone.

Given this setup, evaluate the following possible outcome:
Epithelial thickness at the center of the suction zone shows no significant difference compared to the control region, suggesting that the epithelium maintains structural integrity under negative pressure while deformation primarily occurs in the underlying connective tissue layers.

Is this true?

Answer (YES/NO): NO